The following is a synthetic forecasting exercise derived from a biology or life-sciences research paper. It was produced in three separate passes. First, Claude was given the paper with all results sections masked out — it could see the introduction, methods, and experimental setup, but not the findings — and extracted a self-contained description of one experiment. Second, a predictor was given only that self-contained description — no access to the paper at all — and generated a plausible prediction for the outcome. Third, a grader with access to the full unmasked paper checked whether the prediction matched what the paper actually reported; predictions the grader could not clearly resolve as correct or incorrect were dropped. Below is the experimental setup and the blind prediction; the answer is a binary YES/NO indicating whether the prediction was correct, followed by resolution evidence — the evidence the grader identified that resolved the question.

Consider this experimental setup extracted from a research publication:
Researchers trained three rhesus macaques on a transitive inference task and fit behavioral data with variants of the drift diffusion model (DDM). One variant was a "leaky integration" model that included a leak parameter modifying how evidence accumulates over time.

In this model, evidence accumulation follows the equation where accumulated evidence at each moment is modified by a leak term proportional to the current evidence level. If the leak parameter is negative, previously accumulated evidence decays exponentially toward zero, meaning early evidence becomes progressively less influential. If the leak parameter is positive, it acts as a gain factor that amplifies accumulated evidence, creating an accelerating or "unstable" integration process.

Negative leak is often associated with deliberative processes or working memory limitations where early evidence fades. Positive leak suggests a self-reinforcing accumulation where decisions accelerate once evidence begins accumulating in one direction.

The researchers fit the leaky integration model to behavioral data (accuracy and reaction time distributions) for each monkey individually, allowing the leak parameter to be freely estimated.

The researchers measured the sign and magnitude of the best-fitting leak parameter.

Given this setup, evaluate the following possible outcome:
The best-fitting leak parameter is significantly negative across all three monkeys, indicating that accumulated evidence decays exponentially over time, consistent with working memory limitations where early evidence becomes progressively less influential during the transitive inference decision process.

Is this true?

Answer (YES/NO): NO